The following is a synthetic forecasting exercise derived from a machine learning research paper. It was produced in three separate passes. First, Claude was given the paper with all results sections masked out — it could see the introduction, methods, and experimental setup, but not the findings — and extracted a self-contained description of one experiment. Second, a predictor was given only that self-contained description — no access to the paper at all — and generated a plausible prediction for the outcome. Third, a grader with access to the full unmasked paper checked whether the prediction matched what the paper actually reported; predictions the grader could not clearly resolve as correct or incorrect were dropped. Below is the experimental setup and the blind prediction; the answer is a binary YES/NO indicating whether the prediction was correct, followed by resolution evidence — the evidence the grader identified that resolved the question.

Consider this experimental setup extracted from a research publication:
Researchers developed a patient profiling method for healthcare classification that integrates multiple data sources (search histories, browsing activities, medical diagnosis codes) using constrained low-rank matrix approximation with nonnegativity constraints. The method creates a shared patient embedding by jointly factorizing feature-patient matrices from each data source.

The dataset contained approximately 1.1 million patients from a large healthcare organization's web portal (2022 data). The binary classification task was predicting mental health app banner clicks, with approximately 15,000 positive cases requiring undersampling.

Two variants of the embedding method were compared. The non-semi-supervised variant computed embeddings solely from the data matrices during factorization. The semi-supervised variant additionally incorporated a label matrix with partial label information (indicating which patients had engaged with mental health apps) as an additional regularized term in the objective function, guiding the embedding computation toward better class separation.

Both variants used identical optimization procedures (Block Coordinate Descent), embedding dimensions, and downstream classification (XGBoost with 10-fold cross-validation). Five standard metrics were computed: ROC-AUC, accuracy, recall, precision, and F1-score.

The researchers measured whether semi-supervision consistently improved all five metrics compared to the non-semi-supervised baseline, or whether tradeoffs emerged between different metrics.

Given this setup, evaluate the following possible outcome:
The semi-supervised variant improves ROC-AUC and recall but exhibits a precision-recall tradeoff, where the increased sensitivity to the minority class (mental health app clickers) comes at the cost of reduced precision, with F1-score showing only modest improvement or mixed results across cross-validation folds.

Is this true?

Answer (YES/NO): YES